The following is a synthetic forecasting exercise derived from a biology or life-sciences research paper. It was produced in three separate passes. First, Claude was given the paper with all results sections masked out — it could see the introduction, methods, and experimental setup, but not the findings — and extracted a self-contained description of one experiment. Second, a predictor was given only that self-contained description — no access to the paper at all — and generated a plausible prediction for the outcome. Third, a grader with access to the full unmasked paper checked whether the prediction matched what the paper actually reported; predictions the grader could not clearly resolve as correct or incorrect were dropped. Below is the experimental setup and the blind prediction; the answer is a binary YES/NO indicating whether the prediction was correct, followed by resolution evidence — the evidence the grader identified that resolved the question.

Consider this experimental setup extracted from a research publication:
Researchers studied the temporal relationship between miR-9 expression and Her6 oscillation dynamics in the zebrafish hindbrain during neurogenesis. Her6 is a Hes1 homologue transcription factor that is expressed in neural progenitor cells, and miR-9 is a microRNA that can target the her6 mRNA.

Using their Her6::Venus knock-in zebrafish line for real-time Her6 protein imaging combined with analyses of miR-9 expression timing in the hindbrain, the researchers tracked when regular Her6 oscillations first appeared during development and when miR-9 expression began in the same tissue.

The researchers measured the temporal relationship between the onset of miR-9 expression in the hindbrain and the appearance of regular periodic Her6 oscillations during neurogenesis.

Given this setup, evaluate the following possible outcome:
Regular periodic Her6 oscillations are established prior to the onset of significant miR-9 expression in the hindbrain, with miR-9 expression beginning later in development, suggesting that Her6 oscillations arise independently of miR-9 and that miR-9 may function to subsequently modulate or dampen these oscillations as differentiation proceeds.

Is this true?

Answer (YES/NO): NO